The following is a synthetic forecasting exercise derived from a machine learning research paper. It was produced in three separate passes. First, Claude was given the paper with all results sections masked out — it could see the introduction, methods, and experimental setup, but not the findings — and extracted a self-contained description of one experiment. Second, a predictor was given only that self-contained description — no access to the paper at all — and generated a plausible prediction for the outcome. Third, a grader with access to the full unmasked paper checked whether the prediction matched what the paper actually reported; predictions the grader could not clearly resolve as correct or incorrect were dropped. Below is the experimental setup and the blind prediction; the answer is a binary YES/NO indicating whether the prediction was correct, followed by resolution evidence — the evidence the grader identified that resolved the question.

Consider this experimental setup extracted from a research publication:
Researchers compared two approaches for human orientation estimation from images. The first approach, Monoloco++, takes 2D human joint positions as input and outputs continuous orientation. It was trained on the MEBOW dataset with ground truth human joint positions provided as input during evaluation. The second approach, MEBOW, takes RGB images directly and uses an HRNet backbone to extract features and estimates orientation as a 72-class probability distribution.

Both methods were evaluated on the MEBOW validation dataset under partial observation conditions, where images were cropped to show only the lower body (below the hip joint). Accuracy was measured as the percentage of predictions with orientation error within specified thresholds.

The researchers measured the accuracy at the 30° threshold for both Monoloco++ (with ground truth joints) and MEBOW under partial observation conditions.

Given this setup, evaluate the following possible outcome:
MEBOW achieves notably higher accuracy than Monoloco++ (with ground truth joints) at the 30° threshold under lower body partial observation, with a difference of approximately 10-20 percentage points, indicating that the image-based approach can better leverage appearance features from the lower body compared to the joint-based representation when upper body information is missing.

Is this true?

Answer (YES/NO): NO